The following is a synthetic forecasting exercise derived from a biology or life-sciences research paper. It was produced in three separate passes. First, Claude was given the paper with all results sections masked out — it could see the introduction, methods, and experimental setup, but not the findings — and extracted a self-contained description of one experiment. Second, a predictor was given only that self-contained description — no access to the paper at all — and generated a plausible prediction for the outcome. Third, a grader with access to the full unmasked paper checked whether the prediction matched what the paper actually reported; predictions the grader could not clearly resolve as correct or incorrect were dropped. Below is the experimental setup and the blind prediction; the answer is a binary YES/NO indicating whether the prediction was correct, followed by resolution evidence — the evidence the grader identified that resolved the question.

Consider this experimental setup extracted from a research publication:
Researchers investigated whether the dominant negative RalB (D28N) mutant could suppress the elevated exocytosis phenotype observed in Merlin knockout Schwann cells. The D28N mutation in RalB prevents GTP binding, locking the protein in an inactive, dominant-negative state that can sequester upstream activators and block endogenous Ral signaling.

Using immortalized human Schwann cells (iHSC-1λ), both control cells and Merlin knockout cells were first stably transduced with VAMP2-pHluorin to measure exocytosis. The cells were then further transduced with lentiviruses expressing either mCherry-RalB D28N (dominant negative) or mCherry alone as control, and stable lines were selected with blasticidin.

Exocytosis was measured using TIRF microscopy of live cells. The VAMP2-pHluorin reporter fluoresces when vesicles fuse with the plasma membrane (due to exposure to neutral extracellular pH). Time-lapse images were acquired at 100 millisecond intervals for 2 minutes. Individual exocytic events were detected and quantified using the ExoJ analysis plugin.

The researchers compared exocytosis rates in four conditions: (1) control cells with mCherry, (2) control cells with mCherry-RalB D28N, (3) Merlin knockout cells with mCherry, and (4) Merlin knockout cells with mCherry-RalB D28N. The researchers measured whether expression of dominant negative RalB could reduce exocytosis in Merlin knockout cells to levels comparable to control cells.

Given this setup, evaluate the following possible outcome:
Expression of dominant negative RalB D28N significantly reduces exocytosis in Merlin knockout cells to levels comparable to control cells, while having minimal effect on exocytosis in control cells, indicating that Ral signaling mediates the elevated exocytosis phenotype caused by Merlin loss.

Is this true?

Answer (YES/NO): YES